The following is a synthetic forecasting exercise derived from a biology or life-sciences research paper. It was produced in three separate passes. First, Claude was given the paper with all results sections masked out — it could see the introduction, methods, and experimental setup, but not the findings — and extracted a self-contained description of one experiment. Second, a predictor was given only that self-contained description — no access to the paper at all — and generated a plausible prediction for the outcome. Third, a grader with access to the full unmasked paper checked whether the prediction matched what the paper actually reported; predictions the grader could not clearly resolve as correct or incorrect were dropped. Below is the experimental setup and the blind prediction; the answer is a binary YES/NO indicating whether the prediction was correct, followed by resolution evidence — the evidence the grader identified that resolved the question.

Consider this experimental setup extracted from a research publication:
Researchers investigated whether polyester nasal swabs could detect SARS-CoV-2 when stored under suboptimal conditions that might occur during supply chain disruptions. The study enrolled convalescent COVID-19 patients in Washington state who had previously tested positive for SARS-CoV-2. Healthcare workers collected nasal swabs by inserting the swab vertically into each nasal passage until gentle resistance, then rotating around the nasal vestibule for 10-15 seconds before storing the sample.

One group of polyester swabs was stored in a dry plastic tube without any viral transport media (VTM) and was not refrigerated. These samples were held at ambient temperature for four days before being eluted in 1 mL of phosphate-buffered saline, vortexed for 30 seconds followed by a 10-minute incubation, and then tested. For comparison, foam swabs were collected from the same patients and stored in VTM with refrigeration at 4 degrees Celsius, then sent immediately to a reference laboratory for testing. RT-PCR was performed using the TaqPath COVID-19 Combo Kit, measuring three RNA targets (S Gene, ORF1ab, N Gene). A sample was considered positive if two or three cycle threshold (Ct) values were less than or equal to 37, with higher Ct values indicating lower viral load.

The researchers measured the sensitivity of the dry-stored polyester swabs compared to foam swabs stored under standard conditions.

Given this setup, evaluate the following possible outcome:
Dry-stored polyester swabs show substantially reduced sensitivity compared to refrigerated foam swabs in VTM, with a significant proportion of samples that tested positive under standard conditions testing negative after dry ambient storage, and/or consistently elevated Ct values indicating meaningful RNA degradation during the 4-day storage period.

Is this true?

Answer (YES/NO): YES